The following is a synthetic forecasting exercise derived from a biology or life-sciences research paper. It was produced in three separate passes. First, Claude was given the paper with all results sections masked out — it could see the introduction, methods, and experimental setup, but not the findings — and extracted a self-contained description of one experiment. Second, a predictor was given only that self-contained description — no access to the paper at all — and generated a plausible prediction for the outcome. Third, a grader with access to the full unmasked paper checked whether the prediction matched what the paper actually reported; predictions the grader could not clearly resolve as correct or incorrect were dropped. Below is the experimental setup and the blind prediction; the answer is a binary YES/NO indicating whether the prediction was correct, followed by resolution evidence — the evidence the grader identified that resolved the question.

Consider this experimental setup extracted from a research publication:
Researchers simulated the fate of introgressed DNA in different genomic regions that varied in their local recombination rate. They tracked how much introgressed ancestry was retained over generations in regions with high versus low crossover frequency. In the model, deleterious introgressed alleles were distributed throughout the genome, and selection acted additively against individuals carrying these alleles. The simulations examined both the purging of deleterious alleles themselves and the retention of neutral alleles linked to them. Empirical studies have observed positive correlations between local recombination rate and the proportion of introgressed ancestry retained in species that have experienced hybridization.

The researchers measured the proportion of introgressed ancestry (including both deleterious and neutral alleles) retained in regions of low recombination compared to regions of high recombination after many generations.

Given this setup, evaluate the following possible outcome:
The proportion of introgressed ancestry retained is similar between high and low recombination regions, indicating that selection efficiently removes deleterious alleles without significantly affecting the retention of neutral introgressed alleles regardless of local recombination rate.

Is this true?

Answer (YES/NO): NO